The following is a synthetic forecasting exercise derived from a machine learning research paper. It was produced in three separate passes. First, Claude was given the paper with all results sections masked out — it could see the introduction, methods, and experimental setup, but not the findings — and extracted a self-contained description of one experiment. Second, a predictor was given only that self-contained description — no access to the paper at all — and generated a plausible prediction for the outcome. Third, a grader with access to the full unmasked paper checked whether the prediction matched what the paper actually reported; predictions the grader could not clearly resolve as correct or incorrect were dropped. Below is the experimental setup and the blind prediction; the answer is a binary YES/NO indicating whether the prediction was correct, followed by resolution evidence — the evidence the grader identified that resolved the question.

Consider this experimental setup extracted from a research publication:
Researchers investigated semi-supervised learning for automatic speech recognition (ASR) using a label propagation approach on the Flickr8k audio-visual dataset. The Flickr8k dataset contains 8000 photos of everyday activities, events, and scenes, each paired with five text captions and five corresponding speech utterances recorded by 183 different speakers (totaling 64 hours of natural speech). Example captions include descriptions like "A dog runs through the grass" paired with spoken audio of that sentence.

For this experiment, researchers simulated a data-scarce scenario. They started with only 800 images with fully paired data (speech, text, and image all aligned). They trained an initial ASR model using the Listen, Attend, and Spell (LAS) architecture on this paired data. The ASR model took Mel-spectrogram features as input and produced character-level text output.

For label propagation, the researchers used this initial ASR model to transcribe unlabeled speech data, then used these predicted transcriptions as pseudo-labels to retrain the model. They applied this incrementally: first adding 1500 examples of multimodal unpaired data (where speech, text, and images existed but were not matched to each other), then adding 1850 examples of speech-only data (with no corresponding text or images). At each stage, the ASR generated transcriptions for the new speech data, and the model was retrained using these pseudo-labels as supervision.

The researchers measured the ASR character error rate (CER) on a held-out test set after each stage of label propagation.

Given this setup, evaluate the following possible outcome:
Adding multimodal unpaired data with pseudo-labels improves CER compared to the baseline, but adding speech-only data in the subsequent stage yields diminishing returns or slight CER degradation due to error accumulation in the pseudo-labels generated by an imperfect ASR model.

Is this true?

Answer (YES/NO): NO